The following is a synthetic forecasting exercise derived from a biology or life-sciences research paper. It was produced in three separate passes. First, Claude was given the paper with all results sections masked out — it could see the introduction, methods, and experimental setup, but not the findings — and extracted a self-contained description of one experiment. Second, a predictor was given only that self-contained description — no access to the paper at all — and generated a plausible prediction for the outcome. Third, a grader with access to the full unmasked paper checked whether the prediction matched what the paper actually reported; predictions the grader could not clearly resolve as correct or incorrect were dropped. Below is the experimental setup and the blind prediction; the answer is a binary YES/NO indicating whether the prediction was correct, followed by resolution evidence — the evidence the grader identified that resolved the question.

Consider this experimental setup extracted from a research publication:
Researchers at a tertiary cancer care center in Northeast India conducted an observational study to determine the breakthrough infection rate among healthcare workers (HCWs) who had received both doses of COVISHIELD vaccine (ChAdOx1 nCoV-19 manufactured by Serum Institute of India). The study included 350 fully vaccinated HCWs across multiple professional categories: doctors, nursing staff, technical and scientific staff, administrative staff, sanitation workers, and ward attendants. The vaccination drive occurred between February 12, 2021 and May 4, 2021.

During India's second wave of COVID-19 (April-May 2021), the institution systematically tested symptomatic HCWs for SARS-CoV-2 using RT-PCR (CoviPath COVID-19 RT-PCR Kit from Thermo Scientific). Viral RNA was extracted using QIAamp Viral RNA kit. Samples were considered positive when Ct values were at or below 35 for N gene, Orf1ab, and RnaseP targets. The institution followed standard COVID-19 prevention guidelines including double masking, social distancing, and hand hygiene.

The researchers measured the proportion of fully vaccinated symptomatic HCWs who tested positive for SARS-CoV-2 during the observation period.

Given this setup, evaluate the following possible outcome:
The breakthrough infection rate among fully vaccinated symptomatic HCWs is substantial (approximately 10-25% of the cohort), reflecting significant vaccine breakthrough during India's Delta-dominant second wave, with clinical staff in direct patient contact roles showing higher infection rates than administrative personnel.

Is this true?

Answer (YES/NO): NO